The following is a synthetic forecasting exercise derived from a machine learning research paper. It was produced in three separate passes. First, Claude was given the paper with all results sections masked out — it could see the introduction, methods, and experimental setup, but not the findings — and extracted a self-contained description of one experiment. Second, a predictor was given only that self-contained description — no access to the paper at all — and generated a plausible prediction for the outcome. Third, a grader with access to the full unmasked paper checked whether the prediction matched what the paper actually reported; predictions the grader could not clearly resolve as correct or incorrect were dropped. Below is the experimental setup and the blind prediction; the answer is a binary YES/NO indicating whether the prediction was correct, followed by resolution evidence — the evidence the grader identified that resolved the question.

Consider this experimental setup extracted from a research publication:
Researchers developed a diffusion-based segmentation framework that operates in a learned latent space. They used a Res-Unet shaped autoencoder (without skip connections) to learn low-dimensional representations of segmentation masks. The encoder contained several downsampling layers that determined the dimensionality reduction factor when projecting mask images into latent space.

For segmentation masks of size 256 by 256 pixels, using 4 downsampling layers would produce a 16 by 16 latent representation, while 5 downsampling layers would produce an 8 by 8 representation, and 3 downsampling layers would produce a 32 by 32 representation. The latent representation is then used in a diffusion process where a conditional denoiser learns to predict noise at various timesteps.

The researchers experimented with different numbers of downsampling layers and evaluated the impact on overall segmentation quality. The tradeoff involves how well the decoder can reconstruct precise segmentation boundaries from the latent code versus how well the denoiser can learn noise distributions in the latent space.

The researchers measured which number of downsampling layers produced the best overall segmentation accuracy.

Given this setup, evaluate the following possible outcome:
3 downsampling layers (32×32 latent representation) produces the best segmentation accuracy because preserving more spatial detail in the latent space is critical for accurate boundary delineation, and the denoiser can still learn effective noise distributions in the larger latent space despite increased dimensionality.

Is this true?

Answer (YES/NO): NO